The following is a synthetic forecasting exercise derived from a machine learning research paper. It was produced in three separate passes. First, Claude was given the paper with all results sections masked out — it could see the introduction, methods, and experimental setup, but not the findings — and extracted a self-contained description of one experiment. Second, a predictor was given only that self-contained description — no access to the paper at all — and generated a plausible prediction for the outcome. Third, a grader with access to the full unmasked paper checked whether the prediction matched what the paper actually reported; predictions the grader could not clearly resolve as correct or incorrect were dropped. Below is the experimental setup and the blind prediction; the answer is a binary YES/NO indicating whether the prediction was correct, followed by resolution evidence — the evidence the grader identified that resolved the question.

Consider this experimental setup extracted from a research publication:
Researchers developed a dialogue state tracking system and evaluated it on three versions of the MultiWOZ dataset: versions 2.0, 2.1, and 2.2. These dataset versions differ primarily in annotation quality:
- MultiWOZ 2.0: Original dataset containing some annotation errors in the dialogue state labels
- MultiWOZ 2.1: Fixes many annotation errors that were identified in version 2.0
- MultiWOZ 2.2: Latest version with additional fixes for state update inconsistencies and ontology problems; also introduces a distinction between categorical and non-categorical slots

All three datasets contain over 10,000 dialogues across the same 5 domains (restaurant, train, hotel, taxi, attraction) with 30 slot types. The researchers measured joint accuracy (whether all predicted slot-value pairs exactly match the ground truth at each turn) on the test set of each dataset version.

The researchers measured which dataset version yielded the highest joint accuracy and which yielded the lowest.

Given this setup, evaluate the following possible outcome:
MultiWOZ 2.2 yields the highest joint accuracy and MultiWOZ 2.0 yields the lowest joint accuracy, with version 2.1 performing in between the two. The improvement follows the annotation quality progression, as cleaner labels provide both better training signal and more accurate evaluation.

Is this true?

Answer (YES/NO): NO